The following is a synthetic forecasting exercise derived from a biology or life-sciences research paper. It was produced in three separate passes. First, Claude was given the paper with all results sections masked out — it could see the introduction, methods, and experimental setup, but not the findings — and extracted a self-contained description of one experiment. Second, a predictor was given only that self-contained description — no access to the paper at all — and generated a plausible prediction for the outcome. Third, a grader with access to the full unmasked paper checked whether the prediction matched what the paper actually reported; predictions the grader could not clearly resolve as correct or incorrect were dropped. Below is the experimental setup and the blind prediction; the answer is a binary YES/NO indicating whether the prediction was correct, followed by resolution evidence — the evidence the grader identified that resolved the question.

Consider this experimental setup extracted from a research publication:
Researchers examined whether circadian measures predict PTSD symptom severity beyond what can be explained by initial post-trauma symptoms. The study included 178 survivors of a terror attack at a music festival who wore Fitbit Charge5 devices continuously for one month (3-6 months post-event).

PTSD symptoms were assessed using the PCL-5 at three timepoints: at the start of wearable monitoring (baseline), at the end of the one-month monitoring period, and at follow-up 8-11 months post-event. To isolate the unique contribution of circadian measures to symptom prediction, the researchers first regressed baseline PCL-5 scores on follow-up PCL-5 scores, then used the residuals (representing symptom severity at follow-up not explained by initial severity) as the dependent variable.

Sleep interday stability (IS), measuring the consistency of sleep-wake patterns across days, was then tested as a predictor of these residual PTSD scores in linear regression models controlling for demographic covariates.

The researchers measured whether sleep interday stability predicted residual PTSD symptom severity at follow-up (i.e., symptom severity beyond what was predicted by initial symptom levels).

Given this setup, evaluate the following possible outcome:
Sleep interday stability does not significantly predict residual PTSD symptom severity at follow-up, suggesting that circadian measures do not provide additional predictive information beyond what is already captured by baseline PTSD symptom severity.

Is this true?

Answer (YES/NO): NO